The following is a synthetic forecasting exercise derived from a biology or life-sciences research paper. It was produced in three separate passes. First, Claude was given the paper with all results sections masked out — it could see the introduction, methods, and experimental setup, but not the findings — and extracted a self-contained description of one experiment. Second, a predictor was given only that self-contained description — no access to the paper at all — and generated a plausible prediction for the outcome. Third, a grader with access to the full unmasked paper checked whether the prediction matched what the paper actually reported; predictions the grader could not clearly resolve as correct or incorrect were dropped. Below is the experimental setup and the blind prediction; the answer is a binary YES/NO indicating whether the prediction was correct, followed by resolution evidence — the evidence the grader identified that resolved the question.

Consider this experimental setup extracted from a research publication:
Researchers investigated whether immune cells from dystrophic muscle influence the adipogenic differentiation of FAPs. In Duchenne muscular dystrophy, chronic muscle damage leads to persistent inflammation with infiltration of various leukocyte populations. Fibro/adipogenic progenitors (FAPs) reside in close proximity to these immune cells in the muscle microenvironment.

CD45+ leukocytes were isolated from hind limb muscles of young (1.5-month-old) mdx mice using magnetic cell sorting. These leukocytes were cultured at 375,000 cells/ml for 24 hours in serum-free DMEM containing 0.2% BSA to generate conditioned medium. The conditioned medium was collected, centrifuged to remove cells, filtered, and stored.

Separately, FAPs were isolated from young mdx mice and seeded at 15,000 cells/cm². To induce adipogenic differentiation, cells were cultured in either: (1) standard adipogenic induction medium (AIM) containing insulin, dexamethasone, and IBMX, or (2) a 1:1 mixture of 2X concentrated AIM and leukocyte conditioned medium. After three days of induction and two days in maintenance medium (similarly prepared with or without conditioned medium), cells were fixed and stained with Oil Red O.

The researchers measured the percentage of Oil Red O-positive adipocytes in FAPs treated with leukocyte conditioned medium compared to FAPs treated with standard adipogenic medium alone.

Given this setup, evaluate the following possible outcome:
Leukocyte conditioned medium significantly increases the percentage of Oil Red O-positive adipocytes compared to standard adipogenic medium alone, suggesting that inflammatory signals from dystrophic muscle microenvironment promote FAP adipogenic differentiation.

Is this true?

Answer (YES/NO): NO